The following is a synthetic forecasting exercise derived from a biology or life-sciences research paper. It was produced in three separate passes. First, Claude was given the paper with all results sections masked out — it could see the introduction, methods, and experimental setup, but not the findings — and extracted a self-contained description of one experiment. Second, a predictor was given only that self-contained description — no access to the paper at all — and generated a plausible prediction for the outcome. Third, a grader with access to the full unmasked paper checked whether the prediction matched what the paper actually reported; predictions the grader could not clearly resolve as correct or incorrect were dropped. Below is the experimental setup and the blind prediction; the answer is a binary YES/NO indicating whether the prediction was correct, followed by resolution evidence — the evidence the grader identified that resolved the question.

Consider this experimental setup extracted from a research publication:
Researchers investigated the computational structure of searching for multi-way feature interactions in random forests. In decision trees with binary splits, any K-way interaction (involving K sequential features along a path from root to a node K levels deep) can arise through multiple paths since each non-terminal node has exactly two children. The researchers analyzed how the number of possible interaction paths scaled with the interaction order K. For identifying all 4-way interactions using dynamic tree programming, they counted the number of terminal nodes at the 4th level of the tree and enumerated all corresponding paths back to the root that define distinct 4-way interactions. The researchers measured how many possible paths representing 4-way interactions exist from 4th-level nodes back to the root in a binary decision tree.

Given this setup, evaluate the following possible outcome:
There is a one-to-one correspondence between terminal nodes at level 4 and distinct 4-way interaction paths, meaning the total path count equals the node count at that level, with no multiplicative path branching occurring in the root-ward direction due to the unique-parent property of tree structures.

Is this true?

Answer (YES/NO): YES